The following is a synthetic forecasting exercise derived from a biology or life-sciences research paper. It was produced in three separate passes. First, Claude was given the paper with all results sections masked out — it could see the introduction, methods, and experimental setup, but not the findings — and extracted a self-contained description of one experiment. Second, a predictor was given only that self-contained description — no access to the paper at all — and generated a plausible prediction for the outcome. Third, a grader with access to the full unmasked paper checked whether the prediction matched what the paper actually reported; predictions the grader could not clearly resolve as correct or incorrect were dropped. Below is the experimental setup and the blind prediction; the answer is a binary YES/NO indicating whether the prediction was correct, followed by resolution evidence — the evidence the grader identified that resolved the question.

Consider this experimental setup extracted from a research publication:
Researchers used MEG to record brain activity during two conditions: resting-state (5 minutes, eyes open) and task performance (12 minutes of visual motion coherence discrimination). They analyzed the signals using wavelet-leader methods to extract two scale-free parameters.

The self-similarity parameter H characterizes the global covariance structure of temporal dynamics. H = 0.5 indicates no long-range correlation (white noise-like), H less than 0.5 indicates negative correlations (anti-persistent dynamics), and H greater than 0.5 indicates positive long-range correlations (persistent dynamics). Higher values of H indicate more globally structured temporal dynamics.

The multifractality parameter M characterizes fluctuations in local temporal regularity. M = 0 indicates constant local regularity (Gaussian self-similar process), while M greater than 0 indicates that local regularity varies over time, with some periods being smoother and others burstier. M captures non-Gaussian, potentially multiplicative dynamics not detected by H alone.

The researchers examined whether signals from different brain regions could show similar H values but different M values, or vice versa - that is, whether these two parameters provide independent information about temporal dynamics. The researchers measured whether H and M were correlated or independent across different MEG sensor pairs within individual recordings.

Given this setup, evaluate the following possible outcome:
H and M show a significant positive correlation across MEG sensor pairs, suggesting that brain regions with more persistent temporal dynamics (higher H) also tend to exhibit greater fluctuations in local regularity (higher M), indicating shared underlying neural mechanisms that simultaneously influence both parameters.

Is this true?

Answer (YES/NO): NO